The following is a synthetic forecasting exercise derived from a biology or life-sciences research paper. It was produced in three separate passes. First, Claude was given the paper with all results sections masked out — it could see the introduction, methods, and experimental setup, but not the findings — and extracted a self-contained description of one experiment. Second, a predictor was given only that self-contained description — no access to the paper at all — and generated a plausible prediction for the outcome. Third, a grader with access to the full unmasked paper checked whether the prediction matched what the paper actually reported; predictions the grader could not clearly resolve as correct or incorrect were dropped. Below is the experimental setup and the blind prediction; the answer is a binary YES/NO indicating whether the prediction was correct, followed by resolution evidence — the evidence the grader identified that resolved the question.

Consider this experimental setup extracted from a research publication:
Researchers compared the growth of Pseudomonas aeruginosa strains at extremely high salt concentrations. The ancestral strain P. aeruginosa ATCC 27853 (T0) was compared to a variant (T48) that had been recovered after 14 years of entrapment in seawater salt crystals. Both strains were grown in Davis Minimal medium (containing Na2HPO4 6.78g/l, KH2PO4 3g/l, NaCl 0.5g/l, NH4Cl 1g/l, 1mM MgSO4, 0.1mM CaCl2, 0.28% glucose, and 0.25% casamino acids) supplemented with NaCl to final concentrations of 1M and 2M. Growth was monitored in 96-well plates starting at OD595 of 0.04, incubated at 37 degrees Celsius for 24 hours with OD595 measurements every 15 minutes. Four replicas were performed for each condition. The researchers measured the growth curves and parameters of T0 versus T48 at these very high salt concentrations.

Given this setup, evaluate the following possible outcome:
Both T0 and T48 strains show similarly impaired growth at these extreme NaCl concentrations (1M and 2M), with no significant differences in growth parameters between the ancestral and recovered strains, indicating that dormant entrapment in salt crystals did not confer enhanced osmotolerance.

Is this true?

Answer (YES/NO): NO